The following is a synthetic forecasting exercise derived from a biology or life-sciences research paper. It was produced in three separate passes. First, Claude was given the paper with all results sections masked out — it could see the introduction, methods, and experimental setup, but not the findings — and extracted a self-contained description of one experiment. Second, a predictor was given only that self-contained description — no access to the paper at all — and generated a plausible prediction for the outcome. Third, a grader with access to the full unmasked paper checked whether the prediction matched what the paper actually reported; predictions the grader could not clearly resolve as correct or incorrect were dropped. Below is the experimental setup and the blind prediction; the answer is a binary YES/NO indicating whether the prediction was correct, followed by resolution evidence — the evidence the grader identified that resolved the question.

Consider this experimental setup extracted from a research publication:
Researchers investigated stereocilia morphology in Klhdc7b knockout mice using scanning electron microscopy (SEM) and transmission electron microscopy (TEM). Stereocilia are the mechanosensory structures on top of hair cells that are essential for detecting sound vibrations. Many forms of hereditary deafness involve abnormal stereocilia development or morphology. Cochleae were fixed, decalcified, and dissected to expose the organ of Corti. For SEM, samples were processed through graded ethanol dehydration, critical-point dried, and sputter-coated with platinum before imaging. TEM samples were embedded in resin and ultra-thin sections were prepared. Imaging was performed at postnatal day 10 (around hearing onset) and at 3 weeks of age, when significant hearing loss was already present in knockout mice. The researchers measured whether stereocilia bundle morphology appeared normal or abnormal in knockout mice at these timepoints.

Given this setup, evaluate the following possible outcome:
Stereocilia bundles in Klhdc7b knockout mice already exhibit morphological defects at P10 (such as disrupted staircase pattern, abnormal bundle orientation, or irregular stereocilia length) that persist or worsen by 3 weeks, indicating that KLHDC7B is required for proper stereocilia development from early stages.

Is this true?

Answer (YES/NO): NO